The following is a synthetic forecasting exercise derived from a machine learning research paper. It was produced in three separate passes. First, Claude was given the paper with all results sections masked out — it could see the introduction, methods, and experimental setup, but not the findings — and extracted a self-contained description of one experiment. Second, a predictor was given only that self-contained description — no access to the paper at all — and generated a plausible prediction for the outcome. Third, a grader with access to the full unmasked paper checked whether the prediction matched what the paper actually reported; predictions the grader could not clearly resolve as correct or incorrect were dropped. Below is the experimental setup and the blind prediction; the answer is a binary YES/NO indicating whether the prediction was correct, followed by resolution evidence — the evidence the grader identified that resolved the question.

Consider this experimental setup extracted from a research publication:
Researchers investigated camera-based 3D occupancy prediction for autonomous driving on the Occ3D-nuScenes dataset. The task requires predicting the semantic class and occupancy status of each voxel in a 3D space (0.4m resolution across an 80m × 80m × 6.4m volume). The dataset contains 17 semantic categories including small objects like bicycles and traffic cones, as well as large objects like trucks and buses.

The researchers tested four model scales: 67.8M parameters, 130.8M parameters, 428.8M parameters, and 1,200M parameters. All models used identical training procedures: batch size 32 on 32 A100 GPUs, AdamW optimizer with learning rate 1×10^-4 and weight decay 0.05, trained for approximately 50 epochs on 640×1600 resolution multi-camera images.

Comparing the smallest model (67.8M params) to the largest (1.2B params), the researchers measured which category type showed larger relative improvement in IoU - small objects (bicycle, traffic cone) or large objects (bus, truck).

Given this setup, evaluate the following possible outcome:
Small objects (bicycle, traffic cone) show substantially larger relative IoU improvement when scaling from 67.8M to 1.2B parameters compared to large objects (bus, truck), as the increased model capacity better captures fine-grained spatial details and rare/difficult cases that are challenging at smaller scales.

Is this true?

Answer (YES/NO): YES